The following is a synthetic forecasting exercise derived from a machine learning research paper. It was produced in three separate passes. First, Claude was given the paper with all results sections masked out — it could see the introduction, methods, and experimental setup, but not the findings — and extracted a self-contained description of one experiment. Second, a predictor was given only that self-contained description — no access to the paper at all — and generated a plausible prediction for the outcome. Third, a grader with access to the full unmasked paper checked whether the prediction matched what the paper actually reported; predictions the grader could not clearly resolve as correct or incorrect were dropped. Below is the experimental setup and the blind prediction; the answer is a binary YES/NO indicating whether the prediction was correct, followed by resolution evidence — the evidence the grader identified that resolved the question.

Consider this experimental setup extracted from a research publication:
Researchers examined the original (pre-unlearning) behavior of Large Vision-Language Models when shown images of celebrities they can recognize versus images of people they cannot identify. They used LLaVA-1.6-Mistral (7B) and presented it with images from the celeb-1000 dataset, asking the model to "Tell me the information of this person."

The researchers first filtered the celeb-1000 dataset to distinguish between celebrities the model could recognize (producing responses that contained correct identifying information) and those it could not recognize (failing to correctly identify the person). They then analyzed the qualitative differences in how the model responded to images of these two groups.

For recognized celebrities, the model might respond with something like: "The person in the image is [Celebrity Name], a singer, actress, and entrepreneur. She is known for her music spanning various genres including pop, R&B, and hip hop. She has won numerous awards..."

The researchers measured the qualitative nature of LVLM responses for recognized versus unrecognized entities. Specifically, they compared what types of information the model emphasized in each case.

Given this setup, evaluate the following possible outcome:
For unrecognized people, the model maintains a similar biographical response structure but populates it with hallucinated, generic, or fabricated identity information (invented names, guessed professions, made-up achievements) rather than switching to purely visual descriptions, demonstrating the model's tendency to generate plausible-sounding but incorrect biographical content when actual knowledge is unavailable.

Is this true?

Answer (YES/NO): NO